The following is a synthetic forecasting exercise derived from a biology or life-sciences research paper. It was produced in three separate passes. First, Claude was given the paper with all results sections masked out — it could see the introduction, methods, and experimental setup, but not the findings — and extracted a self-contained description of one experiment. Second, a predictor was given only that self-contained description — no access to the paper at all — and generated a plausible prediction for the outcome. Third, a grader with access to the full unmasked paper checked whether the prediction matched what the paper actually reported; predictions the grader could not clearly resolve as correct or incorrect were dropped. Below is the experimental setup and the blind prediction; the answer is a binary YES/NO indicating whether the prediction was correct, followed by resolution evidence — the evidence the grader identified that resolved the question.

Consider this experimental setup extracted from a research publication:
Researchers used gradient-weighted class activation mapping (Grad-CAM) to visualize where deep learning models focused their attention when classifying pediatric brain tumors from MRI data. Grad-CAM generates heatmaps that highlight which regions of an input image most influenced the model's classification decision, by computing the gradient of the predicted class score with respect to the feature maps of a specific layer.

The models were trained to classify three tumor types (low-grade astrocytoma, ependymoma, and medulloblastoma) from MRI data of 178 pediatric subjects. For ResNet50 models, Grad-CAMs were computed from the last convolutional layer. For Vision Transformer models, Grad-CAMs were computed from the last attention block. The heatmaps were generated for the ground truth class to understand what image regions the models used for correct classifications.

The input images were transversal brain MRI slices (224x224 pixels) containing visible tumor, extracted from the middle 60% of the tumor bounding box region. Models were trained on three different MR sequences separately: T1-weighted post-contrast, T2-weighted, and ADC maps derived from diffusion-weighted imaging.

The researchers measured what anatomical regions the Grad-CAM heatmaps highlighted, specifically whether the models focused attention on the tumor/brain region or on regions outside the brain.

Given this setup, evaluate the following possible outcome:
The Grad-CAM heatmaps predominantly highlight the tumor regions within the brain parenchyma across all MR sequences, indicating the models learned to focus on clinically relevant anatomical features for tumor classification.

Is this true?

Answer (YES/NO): NO